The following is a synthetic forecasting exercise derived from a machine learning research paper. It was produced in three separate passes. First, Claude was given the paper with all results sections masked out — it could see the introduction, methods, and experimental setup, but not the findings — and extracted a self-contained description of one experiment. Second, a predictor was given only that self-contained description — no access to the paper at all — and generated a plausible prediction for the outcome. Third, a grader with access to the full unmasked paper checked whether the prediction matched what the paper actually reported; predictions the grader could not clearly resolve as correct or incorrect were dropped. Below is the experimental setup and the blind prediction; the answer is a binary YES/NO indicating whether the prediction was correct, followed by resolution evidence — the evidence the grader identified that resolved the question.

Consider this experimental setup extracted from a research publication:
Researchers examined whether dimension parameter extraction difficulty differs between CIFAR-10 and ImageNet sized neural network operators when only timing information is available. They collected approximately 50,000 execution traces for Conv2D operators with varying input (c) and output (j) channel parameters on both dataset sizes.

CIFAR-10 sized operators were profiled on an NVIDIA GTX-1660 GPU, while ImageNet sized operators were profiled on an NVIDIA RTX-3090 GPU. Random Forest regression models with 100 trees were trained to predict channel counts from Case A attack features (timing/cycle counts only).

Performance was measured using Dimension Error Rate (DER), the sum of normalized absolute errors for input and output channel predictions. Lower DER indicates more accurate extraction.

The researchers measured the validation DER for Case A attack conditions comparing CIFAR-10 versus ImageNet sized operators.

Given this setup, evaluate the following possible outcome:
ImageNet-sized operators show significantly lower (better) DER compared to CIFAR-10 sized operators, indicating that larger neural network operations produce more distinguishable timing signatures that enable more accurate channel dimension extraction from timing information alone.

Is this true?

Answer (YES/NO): YES